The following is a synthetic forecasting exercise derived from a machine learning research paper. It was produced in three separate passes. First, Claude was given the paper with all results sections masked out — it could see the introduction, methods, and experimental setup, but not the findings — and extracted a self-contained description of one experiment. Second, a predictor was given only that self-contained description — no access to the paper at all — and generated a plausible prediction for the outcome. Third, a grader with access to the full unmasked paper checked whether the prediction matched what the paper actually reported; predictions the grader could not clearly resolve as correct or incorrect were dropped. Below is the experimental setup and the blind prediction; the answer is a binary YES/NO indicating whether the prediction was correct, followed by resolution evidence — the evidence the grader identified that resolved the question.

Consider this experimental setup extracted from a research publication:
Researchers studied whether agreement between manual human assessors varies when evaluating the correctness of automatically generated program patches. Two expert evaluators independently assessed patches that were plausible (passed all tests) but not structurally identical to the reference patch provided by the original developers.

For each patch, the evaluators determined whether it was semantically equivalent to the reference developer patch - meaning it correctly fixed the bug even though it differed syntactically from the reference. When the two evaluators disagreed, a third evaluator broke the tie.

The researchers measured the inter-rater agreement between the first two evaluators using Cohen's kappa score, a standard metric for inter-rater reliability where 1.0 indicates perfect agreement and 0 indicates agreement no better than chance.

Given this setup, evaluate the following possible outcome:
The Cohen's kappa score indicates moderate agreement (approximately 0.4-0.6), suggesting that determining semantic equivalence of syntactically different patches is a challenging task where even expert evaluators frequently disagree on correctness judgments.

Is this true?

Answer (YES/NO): NO